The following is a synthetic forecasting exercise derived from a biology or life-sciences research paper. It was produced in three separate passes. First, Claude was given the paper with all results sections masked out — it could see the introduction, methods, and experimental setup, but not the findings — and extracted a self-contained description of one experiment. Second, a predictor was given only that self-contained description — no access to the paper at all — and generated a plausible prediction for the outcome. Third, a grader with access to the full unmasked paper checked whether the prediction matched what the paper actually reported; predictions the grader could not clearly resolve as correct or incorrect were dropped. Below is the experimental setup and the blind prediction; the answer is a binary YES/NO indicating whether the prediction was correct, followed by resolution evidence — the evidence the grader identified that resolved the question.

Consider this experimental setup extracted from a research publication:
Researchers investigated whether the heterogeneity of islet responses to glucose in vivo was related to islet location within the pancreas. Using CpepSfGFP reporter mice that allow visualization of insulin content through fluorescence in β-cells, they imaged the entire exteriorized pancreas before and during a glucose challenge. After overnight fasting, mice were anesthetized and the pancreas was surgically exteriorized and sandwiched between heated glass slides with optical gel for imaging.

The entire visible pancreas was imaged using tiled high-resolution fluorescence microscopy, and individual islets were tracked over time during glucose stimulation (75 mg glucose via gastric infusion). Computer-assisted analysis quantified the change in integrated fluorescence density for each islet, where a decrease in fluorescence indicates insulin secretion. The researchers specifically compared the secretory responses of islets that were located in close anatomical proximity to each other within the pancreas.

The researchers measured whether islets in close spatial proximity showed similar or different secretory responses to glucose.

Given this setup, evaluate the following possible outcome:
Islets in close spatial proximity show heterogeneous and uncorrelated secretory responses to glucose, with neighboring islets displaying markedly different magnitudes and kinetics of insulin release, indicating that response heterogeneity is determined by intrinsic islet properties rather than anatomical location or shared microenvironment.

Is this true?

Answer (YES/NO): NO